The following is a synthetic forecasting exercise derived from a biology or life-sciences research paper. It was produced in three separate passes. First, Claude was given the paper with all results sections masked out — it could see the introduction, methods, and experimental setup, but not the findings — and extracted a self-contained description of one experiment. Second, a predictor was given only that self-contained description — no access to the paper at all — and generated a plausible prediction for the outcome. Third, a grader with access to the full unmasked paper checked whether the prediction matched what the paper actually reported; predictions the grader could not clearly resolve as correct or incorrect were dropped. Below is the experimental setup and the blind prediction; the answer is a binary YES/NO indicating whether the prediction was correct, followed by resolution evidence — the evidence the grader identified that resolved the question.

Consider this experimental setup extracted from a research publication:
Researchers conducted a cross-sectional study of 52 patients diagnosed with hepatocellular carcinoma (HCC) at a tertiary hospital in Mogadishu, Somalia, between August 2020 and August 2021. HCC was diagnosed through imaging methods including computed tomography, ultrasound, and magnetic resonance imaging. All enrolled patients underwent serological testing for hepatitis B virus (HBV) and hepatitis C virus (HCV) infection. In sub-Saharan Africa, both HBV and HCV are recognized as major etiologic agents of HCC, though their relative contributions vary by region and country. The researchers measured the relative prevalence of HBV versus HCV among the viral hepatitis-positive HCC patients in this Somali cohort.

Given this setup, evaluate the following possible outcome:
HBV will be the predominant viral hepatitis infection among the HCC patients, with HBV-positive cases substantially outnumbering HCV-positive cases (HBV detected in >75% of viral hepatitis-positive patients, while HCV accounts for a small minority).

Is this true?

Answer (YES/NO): NO